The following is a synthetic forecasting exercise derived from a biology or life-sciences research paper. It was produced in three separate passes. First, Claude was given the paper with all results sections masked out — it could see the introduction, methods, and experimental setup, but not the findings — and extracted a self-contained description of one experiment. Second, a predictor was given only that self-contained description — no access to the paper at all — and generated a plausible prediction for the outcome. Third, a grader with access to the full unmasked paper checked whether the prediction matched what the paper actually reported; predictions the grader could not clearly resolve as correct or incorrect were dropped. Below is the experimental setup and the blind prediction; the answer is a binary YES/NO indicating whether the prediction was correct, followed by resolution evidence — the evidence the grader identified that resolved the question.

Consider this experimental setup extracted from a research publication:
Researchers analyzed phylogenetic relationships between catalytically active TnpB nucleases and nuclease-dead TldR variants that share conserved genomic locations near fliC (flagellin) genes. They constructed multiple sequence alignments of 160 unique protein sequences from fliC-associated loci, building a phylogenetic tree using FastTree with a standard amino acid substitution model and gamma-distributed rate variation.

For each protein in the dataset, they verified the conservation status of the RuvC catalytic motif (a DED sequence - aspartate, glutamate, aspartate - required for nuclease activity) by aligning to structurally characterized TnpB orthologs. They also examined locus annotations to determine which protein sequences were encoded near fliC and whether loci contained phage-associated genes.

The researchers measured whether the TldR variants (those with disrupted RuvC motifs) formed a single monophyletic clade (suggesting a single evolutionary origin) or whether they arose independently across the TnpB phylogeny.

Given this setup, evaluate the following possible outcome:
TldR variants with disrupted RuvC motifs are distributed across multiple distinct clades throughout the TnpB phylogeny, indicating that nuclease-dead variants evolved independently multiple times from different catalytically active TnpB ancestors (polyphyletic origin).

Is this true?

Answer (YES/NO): YES